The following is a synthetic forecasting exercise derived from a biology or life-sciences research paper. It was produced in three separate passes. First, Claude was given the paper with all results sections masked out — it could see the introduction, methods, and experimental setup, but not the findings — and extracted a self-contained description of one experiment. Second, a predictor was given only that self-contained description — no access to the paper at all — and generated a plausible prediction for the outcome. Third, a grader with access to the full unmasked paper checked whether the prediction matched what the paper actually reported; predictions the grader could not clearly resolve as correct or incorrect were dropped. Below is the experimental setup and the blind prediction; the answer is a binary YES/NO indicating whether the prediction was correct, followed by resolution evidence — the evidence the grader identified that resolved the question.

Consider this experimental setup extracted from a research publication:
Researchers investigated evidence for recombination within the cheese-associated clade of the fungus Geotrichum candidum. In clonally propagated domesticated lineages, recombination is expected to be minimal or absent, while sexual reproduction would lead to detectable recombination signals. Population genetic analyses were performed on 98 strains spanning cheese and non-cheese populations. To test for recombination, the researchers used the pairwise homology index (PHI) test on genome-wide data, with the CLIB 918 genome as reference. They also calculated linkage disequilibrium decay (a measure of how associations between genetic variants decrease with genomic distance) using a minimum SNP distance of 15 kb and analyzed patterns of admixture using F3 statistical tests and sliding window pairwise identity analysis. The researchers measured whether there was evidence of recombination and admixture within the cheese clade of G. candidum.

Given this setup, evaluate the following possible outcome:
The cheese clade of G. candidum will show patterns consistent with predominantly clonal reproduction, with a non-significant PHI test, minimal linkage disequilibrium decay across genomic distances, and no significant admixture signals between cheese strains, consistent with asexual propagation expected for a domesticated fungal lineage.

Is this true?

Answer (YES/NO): NO